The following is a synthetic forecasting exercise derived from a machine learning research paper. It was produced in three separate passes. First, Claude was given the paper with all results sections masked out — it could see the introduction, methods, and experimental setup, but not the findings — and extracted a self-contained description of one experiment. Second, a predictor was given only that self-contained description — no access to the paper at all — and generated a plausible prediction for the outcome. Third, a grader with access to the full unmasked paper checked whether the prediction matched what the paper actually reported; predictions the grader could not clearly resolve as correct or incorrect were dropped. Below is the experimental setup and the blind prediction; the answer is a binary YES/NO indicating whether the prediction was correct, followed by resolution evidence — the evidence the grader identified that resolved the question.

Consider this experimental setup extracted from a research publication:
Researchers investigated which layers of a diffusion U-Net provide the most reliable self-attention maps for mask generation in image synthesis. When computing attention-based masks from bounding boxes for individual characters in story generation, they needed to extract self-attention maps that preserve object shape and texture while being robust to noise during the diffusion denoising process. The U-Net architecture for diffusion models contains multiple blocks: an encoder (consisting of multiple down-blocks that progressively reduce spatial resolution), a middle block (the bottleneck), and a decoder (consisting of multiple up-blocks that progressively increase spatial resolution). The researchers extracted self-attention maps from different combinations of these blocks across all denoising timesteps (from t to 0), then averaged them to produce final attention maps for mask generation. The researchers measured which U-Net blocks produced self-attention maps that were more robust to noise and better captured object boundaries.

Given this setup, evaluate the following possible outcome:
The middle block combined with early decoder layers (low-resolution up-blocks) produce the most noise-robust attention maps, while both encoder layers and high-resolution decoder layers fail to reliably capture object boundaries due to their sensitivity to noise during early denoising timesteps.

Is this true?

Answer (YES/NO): NO